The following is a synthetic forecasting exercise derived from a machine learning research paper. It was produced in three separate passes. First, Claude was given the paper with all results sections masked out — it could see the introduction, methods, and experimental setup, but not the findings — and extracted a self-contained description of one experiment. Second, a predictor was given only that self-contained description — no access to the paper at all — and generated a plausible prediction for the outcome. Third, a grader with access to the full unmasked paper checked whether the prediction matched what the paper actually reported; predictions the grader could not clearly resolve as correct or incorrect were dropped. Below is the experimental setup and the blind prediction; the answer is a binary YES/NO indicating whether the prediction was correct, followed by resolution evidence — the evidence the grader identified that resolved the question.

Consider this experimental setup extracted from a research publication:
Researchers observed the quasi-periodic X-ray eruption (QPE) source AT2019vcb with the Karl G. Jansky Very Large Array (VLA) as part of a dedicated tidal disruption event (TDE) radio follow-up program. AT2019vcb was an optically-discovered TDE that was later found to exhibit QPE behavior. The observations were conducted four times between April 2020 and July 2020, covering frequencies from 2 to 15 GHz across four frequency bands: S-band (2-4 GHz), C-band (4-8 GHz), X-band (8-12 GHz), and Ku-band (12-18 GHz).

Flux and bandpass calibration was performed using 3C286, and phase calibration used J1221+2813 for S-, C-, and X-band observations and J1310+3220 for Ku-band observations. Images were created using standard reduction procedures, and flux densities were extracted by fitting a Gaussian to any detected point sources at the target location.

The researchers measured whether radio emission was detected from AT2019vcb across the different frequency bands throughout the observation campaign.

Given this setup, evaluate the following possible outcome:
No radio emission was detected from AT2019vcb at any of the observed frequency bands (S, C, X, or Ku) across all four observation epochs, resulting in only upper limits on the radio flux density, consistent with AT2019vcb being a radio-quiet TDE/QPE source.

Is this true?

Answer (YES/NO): NO